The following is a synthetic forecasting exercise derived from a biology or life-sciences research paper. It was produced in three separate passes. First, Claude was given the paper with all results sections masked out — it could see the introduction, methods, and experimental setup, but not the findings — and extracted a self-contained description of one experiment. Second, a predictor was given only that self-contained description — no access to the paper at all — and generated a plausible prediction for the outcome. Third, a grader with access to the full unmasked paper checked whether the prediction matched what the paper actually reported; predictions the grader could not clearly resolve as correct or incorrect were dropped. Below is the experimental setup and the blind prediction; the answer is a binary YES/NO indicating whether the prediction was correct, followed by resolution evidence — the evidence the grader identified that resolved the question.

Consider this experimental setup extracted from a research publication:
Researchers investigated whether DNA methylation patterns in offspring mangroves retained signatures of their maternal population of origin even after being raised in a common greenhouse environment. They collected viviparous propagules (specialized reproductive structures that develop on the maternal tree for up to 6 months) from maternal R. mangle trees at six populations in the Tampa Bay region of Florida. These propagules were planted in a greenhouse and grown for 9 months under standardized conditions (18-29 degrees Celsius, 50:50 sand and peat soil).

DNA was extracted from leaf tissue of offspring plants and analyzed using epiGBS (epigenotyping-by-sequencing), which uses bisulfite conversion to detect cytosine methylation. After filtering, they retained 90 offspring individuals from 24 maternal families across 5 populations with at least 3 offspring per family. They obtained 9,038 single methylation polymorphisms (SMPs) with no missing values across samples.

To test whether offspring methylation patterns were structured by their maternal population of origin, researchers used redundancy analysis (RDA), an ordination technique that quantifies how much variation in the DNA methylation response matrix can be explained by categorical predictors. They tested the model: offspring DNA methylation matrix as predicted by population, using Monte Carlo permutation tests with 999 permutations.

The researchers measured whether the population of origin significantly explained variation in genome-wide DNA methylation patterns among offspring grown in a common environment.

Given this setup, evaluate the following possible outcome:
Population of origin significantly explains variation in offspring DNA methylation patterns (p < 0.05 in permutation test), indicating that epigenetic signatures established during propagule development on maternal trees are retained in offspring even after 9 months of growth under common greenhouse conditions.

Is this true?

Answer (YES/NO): YES